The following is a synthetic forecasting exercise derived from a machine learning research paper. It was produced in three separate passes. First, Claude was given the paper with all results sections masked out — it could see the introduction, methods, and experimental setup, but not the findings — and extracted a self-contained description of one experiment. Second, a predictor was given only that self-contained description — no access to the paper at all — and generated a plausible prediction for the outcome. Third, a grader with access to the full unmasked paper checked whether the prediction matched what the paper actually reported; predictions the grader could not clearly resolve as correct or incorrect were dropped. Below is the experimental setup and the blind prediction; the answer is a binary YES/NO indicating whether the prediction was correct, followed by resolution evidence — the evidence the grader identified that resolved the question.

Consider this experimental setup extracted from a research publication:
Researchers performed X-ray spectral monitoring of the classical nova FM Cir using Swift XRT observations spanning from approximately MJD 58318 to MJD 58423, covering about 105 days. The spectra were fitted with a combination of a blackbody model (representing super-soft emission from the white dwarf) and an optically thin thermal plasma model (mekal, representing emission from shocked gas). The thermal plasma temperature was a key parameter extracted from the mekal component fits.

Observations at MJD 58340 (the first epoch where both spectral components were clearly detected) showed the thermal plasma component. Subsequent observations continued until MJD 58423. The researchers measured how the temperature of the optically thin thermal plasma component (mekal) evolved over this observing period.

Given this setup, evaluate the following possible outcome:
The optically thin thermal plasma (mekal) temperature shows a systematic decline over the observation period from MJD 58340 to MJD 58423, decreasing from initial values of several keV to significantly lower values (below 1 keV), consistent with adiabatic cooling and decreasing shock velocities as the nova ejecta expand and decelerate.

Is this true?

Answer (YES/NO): YES